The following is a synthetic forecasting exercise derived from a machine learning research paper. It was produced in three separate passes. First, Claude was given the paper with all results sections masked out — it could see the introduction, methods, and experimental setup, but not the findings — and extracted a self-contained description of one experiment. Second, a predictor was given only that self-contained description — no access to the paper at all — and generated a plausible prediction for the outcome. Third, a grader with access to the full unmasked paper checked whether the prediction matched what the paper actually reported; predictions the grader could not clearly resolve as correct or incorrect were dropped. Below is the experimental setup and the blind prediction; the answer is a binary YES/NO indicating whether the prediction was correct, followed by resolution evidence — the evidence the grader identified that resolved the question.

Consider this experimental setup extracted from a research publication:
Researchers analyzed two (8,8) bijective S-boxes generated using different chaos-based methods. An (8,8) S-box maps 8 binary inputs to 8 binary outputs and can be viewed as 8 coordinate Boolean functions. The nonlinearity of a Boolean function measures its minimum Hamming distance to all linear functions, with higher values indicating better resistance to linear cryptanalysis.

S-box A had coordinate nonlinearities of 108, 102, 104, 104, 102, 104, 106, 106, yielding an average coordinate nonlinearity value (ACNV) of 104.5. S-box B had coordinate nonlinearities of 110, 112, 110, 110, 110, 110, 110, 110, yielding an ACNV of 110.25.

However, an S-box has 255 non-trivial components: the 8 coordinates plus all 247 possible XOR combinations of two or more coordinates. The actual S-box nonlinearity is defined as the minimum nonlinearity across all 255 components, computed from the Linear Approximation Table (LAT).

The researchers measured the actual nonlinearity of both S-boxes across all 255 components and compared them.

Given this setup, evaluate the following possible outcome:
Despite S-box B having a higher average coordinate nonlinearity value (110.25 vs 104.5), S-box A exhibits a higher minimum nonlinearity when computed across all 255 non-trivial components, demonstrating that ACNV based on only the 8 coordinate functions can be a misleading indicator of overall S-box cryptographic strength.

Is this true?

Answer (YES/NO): NO